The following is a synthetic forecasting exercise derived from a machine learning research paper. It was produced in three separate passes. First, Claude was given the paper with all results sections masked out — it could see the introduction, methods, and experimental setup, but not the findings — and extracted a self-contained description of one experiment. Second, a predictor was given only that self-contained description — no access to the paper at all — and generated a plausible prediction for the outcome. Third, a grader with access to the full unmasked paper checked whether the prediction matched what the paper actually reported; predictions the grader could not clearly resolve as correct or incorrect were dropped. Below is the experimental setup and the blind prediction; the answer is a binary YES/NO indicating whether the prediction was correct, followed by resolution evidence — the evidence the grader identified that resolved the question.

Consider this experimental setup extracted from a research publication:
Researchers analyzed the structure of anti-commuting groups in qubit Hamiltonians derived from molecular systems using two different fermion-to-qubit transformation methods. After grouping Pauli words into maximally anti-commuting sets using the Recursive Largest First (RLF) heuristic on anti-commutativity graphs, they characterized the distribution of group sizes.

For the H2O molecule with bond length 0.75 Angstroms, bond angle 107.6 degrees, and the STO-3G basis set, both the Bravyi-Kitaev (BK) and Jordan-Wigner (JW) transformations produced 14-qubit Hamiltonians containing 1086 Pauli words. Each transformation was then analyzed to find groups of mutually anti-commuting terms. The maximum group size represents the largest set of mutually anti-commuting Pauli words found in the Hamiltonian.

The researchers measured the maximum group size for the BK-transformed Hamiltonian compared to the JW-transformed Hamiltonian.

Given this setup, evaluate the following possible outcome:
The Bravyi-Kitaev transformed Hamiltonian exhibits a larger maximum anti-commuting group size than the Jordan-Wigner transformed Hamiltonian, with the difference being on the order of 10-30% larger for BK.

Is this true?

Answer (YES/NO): NO